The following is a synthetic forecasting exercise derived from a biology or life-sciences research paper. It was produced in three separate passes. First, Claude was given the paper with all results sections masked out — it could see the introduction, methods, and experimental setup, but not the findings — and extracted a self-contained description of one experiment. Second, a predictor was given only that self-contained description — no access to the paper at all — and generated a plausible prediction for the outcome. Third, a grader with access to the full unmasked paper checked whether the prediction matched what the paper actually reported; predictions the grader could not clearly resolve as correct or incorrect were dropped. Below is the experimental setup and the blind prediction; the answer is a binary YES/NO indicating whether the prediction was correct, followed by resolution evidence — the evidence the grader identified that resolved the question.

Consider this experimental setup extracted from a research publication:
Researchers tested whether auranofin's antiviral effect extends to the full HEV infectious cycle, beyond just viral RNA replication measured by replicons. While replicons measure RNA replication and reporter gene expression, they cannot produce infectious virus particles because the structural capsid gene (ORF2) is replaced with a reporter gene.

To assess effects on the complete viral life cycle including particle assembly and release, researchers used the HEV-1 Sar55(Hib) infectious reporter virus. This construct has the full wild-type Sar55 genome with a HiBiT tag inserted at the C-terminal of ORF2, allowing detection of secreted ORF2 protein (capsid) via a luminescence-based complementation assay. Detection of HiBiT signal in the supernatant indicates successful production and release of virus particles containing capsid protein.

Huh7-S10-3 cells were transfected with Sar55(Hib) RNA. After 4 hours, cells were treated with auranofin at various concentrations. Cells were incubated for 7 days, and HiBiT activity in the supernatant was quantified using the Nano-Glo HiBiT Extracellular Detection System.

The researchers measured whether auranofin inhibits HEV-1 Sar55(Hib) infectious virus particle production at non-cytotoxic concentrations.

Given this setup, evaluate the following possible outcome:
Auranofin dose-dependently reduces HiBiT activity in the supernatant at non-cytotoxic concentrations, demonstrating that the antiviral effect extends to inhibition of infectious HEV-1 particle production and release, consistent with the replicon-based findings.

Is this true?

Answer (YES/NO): YES